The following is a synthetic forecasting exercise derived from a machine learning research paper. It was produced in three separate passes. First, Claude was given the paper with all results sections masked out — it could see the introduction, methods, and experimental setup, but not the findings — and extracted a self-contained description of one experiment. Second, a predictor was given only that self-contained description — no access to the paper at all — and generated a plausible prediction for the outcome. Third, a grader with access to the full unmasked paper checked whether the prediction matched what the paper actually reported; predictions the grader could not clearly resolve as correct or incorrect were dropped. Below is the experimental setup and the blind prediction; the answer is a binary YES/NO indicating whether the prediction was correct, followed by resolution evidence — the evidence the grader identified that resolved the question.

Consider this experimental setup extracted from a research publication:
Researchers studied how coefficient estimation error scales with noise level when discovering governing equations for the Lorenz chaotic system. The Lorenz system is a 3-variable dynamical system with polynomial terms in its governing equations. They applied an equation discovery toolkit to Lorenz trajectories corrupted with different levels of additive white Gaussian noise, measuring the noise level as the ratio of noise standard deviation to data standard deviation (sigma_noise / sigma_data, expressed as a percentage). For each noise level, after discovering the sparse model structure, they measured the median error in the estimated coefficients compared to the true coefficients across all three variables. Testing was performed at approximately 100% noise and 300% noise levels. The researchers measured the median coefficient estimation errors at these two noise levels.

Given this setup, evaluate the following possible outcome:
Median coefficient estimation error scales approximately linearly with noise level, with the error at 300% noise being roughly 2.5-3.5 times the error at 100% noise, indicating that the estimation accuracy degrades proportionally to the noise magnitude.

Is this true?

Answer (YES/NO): YES